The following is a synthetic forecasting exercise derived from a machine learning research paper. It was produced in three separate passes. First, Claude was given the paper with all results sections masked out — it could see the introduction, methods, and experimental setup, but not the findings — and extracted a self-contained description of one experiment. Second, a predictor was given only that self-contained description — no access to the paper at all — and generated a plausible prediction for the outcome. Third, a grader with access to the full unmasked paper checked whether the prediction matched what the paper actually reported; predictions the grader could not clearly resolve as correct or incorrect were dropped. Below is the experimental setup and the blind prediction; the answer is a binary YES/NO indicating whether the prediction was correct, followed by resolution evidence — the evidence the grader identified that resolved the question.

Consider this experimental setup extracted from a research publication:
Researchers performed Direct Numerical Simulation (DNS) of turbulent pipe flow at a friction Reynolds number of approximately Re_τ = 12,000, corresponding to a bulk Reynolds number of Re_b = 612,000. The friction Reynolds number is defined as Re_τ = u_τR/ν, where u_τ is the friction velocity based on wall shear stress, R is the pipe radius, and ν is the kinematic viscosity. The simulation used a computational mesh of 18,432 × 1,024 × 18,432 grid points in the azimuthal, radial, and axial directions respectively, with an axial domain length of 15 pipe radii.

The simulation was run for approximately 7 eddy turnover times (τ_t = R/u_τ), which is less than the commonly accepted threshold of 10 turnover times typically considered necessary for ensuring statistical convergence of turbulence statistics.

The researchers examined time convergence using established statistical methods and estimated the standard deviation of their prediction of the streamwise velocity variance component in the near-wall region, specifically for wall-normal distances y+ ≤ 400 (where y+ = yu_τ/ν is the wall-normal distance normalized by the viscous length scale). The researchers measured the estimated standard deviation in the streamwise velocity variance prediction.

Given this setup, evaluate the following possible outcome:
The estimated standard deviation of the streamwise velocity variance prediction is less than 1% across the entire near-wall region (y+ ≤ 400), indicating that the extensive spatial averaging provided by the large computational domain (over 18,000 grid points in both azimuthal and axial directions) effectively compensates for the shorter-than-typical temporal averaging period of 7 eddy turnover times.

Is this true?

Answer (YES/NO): YES